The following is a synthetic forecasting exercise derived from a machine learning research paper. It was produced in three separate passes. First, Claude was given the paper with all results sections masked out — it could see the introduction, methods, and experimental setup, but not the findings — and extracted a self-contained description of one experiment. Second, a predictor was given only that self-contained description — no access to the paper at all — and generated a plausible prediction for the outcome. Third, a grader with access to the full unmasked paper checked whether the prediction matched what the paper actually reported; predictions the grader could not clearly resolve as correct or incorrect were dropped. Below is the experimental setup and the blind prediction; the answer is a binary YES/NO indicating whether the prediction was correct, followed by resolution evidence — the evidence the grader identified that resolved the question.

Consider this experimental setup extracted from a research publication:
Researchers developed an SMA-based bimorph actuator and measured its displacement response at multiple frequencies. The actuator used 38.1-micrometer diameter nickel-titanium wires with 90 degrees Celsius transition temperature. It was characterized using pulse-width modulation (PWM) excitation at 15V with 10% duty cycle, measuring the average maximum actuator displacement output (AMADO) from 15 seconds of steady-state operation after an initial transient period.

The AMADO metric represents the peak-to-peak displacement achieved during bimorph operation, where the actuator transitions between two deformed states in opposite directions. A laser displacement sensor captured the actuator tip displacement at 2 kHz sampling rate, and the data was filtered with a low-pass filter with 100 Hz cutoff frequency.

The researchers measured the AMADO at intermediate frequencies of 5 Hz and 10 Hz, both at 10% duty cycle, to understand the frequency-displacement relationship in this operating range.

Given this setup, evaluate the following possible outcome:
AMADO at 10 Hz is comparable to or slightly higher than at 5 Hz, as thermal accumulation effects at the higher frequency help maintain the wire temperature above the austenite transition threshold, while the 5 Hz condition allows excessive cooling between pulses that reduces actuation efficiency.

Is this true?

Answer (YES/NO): NO